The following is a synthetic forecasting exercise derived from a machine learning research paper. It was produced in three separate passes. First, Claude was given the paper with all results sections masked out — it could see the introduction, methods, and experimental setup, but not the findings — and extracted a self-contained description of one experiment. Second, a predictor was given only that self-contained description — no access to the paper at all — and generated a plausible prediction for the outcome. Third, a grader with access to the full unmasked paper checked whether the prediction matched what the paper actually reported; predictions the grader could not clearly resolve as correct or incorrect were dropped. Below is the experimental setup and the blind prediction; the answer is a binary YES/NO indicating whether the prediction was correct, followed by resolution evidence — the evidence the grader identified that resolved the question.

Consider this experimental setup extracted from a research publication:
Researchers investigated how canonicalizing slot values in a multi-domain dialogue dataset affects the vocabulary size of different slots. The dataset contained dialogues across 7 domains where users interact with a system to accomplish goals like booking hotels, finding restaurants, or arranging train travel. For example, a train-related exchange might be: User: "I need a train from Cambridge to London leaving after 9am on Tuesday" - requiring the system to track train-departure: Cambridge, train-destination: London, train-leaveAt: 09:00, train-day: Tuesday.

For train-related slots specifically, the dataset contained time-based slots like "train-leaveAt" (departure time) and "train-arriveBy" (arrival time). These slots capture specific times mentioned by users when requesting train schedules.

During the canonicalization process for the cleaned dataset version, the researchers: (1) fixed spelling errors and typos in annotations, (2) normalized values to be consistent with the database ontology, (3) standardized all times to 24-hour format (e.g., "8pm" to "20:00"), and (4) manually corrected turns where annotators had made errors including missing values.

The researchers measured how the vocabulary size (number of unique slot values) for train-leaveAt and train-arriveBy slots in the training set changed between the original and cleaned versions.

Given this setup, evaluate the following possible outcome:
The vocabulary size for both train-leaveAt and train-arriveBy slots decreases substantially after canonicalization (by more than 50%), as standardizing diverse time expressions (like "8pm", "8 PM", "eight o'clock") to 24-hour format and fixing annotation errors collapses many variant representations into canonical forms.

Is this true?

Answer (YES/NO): NO